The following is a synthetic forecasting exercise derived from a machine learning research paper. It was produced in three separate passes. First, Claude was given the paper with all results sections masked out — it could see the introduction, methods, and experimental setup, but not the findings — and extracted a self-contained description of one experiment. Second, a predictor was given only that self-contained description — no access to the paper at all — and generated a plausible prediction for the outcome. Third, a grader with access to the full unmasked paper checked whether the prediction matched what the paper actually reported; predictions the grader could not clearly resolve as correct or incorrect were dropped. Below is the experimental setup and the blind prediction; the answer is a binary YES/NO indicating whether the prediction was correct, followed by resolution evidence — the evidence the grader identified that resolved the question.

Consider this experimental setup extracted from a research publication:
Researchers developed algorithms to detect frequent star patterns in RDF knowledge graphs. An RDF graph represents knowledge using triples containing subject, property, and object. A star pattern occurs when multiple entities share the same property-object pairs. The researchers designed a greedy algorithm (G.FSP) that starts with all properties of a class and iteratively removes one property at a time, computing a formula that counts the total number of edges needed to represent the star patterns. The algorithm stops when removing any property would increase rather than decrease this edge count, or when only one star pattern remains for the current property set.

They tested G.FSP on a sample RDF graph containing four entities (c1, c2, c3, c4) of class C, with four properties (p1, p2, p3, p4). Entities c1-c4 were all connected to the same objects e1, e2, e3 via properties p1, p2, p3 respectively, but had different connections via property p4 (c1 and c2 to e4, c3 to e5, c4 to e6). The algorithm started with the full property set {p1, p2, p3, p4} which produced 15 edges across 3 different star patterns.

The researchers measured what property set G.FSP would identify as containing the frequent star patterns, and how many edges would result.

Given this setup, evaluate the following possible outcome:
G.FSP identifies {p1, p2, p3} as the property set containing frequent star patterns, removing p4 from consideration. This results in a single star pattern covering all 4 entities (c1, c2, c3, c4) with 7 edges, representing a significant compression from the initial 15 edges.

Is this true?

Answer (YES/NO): NO